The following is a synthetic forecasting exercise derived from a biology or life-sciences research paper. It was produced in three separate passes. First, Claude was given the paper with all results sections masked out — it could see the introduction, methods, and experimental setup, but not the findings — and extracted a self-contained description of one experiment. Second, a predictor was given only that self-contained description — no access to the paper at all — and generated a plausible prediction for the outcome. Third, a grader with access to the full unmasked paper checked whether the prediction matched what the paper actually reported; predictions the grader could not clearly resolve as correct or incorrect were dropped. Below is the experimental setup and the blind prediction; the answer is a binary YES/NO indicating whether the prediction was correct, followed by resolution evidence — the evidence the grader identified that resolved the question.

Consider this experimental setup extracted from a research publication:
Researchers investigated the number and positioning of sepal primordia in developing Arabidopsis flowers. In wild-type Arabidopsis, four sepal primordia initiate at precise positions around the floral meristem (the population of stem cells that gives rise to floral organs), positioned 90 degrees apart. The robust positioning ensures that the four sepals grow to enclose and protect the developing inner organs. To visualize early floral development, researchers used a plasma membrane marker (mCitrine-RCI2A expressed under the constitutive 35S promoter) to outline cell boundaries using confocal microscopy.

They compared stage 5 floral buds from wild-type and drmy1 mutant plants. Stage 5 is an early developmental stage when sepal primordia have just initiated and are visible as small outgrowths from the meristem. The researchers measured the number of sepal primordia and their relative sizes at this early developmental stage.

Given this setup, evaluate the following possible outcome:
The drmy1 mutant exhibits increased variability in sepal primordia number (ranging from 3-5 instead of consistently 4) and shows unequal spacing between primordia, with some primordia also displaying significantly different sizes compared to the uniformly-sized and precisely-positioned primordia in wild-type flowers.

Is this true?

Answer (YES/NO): YES